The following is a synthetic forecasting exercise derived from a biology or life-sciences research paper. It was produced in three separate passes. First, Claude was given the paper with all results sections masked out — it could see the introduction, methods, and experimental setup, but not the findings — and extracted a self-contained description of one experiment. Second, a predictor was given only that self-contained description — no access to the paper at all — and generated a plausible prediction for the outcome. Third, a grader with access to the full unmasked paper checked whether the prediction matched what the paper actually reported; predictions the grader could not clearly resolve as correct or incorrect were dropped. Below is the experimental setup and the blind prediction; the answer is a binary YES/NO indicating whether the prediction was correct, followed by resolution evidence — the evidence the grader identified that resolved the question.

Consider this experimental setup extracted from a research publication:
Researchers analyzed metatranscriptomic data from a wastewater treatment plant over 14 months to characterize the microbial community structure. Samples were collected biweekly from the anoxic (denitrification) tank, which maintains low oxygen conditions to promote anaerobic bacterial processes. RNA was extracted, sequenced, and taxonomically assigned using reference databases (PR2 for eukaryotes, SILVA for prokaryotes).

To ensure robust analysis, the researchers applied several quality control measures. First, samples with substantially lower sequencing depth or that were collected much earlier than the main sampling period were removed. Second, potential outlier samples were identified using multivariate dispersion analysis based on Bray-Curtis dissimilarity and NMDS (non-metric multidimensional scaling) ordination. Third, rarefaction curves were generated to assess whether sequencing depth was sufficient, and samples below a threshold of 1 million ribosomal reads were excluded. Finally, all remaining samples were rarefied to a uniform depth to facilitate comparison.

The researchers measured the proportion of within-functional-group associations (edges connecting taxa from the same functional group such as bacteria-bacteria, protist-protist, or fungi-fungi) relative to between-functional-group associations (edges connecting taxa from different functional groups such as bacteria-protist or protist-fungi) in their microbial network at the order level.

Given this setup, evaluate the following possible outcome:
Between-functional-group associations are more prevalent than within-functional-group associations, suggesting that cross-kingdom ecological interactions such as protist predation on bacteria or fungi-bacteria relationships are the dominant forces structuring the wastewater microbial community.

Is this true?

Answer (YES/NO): NO